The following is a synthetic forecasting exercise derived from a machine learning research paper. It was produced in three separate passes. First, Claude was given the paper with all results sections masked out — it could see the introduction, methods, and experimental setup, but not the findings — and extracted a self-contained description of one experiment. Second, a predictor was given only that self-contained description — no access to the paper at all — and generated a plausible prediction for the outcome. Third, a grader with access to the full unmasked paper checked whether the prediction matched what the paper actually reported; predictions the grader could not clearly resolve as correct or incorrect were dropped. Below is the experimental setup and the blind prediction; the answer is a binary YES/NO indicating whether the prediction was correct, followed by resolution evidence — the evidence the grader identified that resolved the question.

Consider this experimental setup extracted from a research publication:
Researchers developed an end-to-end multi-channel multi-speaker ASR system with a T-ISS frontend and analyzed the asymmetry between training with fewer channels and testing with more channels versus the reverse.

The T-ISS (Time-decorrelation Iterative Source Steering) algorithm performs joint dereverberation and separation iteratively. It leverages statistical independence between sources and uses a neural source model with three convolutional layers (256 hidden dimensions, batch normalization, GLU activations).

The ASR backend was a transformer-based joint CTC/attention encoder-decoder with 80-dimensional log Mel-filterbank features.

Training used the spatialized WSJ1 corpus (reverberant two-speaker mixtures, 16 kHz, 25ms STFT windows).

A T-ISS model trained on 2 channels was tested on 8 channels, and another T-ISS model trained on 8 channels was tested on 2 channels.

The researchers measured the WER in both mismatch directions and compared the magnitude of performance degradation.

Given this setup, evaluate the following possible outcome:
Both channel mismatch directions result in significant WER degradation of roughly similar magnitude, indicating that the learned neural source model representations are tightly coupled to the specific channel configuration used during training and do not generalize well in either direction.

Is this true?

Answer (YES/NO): YES